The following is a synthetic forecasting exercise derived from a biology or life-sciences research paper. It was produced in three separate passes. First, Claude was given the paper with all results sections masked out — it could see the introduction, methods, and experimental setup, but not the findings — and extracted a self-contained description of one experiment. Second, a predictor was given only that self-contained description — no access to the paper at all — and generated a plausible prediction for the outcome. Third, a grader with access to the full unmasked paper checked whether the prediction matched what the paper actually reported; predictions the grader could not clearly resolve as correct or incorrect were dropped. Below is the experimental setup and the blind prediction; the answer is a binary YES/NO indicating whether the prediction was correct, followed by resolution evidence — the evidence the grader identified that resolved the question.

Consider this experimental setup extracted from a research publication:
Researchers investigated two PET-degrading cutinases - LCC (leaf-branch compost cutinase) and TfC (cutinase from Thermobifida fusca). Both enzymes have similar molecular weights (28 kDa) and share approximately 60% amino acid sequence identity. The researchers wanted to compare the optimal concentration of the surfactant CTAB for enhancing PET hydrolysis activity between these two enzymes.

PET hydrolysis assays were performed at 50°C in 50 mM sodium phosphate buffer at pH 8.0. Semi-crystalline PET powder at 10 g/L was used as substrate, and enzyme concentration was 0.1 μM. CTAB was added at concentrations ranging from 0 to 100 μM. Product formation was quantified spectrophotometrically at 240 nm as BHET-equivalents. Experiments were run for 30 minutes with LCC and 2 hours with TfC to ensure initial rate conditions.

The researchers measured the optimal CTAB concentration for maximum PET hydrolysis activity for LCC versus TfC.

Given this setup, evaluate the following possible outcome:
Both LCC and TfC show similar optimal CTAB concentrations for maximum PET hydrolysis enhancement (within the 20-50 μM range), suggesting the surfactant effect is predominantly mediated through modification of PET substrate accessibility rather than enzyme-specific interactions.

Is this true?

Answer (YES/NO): NO